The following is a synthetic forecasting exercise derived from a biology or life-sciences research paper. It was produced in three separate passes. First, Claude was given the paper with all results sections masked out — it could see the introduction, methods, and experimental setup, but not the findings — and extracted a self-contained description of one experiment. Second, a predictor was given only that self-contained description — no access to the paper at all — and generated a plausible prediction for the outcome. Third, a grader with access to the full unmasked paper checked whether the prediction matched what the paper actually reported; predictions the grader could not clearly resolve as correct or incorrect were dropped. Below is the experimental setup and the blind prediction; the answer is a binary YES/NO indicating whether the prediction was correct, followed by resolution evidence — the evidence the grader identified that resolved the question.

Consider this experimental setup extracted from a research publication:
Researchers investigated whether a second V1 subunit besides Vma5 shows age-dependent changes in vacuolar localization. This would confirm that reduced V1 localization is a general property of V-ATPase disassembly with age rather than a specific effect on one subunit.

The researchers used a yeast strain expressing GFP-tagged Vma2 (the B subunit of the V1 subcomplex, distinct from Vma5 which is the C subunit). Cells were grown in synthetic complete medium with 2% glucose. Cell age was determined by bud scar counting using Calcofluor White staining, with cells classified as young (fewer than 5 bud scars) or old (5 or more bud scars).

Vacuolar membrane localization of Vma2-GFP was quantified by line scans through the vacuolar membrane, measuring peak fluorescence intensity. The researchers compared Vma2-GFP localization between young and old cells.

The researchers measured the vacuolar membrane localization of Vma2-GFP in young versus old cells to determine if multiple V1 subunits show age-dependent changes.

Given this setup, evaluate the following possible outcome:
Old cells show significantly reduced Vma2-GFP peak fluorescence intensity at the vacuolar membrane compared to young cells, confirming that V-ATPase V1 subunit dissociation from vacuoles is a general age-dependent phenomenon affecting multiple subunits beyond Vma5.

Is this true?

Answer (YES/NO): YES